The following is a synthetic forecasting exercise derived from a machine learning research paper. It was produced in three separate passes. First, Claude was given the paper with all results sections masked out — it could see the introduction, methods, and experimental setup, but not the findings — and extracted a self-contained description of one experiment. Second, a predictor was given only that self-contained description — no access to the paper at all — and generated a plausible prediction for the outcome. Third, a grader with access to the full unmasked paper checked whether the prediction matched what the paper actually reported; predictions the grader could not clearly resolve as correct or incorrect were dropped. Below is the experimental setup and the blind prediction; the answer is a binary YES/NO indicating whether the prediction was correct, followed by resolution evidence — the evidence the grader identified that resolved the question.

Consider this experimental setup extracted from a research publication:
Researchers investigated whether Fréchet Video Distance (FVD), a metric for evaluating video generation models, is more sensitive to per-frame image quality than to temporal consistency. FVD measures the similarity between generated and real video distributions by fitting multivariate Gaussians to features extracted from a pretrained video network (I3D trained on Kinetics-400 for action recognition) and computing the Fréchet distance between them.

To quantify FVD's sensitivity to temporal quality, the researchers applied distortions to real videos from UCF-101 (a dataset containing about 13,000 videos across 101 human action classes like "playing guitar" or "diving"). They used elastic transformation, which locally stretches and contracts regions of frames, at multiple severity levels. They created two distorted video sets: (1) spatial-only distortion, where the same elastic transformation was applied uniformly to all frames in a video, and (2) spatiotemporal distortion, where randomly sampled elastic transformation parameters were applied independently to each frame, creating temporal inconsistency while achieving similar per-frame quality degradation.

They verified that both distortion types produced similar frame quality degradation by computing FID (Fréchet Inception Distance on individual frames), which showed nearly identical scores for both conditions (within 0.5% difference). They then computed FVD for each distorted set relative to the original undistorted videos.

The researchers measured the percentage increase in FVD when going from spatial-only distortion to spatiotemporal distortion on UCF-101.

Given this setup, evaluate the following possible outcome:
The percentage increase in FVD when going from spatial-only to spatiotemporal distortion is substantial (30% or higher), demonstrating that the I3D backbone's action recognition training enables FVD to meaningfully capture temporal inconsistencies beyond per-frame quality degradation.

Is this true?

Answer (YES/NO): NO